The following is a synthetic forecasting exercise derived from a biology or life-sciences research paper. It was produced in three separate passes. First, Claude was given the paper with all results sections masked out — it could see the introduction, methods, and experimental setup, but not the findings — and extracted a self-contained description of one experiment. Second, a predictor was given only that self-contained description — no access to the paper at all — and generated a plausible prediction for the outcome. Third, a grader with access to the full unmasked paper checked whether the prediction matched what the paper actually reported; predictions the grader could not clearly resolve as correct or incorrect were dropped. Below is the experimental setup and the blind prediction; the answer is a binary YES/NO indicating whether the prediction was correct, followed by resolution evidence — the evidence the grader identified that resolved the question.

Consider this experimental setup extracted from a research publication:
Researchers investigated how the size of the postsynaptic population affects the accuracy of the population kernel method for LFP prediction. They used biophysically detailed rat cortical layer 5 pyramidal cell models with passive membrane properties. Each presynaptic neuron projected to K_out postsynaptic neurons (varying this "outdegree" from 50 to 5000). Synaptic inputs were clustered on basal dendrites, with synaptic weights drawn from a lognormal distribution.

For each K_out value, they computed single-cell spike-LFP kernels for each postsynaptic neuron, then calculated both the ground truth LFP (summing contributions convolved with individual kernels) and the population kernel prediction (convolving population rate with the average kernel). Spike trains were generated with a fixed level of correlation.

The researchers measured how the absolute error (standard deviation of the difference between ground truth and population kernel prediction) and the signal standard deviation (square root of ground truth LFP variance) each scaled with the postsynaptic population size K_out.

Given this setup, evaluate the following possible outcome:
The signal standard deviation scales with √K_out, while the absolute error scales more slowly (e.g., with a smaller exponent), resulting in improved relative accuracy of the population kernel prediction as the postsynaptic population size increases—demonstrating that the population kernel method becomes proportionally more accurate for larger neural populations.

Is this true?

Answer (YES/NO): NO